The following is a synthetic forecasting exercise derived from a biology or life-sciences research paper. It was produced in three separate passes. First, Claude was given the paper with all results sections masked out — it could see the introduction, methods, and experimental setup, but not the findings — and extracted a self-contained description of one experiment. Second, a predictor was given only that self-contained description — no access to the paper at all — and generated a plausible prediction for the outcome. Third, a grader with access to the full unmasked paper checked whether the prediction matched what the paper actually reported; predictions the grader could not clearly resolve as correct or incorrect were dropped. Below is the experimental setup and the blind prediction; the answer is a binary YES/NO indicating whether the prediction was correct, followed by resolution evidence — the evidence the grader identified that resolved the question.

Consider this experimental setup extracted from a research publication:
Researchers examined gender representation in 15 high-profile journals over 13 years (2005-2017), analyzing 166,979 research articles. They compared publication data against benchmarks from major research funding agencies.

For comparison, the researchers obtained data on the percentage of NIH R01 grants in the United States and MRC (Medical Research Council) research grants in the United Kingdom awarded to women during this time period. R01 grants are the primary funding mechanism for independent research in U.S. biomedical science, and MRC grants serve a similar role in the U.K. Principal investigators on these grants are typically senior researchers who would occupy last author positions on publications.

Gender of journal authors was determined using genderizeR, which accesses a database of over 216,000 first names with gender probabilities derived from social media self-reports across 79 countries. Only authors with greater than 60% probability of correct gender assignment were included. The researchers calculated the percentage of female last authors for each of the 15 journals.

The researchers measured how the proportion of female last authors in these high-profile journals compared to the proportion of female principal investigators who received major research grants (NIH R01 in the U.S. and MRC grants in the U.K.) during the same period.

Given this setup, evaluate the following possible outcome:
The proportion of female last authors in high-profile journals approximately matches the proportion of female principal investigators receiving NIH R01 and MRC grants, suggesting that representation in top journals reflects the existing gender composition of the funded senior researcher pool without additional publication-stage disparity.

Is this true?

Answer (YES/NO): NO